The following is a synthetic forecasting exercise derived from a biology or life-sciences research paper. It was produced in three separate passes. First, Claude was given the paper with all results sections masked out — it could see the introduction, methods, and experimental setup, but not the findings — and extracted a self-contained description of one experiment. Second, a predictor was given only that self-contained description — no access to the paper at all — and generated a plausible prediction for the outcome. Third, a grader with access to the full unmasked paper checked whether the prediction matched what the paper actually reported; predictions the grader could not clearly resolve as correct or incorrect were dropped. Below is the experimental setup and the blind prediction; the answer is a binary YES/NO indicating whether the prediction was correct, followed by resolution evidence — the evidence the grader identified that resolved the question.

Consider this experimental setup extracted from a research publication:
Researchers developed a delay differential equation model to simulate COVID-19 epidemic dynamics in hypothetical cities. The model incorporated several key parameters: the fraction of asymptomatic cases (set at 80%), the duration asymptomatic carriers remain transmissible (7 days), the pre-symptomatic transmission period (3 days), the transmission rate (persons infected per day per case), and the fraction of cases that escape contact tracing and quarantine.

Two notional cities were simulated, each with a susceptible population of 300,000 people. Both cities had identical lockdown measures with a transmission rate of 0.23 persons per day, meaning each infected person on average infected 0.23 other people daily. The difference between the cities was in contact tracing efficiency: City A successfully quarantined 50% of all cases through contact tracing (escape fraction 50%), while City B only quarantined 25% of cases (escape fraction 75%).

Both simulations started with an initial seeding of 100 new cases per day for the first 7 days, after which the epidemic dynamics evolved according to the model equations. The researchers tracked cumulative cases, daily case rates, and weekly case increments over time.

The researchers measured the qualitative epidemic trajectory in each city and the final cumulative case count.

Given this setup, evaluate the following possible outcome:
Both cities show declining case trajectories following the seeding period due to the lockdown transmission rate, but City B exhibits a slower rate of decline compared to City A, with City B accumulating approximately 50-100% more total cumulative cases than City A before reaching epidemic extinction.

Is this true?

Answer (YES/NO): NO